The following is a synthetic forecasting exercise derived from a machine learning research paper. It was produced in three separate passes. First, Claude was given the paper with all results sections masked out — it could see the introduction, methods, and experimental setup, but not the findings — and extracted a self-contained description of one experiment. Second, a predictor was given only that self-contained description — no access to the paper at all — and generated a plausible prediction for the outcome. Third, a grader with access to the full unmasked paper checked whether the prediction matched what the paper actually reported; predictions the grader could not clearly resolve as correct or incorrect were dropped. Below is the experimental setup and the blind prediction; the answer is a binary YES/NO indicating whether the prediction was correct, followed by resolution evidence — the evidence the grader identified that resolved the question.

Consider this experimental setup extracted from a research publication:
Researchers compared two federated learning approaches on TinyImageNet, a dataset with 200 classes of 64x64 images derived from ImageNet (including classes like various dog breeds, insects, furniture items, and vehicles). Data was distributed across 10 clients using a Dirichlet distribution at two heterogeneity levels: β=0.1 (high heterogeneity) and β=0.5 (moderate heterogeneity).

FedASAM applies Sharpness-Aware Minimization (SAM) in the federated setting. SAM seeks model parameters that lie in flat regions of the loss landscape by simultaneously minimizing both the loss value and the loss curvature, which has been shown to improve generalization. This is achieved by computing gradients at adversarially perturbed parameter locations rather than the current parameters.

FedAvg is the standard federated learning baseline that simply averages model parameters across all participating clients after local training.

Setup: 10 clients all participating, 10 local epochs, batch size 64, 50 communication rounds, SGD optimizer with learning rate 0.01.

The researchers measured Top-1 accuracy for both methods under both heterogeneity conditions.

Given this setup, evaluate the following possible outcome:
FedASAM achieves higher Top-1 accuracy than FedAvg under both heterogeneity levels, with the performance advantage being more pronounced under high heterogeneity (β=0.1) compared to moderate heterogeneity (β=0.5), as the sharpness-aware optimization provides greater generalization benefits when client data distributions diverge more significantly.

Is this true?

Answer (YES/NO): NO